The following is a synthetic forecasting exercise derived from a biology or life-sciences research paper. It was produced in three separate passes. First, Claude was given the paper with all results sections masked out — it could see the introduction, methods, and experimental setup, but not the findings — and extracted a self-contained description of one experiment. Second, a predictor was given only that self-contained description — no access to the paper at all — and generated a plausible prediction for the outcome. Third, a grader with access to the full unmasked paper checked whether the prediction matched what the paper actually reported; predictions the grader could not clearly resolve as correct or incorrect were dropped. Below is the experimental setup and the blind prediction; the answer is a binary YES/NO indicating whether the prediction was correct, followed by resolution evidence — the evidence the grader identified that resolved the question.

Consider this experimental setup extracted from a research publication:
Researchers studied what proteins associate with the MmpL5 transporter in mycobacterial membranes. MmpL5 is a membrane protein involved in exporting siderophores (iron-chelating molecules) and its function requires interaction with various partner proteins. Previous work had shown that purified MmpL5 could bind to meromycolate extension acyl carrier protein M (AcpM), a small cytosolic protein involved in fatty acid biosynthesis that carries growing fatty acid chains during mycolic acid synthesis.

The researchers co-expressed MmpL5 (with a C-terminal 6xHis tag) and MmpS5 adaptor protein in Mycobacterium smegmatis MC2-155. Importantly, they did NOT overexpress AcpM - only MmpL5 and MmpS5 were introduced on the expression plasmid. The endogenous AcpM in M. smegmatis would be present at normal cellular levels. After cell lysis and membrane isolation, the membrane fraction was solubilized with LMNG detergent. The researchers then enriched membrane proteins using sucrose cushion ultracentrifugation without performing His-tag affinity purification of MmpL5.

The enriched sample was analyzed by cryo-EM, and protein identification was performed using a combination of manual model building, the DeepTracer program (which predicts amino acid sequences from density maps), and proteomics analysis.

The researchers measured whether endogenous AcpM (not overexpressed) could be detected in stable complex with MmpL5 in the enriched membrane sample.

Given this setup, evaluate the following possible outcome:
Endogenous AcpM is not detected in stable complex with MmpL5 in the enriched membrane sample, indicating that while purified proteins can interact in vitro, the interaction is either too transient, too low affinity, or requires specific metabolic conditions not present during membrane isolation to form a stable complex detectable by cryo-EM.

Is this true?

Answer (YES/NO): NO